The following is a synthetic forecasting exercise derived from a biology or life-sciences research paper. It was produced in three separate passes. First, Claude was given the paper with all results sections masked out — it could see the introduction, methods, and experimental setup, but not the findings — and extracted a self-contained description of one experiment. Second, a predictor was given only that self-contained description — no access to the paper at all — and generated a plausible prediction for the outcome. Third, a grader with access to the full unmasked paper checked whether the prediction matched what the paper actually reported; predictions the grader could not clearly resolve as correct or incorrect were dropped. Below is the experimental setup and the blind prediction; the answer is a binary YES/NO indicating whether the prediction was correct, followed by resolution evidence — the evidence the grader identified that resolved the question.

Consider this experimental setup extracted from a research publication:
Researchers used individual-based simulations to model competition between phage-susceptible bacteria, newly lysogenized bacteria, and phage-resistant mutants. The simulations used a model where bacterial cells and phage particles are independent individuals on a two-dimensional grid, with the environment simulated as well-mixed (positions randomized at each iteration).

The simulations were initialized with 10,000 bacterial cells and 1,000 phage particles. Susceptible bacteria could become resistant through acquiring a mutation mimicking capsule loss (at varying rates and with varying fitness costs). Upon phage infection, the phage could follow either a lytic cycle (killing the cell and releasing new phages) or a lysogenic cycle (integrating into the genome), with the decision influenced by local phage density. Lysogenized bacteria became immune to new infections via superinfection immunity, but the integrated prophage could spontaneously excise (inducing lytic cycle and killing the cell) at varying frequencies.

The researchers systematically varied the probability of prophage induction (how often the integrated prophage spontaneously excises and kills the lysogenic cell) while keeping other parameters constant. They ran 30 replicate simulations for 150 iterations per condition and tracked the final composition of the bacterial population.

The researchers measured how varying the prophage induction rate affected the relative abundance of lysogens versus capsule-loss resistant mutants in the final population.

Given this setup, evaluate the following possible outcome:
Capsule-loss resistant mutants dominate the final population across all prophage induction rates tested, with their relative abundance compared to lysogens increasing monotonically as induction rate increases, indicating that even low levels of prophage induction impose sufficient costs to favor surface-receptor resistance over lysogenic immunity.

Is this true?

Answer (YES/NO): NO